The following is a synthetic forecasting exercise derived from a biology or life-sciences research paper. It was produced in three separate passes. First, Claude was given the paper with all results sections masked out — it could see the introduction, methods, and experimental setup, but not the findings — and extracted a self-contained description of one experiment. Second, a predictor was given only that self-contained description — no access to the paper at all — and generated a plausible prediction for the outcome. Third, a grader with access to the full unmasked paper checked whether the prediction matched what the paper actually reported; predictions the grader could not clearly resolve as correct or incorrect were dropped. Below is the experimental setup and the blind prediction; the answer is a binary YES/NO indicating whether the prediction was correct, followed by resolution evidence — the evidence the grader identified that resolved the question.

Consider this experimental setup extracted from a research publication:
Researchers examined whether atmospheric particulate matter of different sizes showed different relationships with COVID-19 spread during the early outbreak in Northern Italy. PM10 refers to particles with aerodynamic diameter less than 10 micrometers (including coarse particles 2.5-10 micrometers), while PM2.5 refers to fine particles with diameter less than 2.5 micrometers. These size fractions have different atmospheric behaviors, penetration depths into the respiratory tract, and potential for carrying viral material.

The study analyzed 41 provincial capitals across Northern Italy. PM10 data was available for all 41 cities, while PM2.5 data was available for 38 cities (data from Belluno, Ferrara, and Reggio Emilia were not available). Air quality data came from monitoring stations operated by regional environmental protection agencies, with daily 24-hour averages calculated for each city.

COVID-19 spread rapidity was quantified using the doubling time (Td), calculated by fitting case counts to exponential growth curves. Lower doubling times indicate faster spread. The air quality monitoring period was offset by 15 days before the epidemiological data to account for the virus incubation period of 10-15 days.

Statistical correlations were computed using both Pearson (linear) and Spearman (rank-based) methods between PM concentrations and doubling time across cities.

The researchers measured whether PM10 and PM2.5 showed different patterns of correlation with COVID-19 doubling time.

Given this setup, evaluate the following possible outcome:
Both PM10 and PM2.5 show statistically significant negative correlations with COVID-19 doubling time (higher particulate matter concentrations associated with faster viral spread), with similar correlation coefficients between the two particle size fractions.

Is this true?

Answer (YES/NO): NO